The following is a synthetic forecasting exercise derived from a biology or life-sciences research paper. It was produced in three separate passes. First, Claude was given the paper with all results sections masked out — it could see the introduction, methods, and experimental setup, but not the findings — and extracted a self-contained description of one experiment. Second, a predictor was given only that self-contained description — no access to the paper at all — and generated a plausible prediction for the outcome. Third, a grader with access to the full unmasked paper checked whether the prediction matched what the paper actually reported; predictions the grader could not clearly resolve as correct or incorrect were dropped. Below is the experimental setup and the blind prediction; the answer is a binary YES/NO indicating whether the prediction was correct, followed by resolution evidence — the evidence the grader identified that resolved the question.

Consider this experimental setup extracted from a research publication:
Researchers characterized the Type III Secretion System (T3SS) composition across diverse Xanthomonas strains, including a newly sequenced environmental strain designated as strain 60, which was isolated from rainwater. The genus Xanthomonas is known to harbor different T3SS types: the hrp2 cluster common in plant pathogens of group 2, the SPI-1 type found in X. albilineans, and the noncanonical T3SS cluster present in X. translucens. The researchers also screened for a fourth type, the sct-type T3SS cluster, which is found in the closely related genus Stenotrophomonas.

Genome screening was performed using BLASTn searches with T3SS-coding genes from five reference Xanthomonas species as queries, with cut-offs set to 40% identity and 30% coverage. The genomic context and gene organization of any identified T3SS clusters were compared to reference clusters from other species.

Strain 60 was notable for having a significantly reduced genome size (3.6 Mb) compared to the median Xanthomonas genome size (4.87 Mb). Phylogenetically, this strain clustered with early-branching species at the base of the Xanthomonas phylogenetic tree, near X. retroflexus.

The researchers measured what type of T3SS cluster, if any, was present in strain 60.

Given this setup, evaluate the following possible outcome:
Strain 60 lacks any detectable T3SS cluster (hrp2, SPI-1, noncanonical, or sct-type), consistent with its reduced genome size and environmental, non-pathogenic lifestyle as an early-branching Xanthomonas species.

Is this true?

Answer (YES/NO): NO